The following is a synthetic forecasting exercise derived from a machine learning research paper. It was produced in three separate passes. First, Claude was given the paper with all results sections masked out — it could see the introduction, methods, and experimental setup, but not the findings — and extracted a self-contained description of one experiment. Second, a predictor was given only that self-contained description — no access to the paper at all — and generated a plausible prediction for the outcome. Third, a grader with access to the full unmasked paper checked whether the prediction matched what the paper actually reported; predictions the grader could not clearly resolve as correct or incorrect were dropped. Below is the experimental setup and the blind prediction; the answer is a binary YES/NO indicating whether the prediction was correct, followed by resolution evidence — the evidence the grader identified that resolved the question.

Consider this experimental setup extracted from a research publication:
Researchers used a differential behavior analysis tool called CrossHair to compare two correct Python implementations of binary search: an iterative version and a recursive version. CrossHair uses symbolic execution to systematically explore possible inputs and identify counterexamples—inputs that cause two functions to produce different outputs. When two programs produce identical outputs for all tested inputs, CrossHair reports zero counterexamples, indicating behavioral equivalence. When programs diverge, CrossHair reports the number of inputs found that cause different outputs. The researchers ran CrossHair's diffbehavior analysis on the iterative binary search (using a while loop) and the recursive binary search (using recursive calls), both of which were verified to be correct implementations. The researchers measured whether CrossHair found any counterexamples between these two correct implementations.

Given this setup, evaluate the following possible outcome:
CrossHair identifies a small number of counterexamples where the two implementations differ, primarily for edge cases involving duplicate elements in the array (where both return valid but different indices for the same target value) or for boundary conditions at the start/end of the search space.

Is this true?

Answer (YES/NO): NO